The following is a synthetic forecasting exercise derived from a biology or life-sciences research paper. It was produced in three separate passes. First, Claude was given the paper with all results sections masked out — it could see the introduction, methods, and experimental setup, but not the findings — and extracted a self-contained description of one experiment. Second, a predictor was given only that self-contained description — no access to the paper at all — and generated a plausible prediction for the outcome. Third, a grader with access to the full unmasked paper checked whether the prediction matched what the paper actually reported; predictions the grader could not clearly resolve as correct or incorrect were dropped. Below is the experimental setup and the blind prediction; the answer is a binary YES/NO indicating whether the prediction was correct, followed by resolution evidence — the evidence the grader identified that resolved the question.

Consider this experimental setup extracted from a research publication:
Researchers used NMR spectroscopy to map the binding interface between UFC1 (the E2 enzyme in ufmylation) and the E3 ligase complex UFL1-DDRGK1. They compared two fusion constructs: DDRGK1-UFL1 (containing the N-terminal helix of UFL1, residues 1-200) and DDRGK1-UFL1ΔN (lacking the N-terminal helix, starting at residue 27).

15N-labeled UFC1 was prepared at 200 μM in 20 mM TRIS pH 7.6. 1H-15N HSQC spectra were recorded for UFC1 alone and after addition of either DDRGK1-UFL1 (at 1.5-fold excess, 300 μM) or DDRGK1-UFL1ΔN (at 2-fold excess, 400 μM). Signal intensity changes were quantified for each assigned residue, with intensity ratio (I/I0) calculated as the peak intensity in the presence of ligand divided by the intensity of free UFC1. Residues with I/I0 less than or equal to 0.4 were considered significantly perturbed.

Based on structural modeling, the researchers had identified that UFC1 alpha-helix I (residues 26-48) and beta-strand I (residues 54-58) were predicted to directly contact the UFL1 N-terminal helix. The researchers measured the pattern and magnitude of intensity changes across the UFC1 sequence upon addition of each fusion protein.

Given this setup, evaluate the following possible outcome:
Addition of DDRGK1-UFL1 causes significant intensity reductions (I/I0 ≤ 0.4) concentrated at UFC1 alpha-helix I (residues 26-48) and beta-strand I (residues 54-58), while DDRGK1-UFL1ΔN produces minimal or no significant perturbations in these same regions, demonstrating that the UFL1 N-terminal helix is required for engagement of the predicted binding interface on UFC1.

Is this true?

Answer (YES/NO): YES